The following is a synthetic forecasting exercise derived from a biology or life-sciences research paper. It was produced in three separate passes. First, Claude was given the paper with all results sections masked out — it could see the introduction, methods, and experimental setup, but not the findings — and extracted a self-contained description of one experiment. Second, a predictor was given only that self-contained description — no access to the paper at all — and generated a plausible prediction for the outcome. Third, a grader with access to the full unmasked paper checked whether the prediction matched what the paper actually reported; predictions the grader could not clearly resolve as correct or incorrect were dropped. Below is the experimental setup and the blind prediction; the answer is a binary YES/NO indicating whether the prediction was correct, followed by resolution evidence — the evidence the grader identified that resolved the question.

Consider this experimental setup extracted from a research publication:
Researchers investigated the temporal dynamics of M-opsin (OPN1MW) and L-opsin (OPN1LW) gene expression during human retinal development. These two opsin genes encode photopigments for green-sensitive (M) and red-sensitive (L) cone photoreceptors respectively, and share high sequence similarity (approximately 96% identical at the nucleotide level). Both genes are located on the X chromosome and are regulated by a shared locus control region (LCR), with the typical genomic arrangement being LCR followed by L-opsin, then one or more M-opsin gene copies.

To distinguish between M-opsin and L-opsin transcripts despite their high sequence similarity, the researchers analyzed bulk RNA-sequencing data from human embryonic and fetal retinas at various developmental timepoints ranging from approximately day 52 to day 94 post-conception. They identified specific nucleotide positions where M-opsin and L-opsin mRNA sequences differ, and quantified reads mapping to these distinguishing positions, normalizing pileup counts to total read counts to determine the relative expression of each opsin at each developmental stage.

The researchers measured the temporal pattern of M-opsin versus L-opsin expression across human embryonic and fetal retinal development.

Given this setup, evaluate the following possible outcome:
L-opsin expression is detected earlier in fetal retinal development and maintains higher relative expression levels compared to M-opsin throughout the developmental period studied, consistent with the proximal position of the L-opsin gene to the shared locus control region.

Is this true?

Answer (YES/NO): NO